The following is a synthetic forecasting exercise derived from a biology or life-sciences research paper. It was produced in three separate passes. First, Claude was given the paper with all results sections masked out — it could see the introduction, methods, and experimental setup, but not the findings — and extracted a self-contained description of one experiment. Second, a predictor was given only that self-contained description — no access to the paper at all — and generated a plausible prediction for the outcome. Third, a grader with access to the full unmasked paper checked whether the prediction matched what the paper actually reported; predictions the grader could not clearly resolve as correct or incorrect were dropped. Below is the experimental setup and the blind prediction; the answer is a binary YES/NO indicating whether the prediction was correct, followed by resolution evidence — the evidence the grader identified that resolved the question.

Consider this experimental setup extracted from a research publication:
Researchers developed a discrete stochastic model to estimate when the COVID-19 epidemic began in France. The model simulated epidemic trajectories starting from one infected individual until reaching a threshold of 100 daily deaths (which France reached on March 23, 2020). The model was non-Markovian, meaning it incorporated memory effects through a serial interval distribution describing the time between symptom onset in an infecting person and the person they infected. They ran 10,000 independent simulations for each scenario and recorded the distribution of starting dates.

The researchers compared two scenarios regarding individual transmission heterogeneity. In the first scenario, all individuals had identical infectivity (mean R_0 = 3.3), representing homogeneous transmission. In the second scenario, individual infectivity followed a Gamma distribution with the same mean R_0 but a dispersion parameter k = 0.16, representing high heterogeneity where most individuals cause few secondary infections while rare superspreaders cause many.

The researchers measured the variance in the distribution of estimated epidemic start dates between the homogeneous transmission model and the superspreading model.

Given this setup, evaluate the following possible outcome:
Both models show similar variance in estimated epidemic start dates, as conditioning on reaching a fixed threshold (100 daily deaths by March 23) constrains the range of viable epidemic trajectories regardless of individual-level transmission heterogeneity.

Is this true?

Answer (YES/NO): NO